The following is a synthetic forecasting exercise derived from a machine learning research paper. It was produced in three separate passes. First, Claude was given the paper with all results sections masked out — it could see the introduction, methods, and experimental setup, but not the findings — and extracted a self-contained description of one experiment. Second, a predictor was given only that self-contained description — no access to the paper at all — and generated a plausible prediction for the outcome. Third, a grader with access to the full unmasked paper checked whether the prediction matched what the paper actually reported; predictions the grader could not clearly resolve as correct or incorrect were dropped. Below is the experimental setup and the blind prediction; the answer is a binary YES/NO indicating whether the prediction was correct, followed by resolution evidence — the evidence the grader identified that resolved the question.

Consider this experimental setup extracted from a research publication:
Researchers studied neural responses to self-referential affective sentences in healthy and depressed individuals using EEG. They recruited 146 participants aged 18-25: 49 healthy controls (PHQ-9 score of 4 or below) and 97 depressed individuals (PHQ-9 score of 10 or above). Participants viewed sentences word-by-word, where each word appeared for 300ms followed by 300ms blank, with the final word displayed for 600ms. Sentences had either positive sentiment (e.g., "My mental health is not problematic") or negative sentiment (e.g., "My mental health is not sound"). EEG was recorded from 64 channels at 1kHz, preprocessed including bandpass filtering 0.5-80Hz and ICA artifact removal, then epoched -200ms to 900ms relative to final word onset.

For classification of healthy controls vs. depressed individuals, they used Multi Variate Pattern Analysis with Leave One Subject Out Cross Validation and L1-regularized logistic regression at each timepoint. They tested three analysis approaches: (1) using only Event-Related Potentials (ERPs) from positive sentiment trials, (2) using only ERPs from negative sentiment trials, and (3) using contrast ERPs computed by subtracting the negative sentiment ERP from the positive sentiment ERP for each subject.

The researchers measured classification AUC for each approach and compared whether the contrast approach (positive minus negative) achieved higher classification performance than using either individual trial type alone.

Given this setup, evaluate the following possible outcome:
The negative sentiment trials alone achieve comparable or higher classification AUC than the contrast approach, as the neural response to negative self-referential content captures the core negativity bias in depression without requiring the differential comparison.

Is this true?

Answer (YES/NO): NO